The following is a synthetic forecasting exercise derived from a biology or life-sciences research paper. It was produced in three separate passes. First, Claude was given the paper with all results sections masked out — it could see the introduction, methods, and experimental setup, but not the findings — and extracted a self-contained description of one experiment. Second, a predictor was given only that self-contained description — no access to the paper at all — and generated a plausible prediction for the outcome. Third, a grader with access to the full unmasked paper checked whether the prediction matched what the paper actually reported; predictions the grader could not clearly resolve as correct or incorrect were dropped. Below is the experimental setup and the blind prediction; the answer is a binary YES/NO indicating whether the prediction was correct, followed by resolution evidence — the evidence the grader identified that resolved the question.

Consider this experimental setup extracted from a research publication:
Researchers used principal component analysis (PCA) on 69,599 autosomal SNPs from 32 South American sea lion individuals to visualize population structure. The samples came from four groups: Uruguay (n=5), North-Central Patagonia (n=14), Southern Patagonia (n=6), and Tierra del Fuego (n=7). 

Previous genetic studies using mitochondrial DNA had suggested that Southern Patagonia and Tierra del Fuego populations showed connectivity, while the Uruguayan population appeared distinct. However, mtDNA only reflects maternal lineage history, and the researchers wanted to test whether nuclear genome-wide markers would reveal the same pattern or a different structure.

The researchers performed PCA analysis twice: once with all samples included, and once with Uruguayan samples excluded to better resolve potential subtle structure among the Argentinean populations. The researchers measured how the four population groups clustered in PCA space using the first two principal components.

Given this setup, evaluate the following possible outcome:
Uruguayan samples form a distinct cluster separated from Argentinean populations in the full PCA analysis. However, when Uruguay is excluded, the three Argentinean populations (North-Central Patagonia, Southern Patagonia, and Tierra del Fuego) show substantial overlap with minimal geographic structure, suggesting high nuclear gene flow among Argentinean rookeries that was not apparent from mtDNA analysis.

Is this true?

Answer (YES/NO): NO